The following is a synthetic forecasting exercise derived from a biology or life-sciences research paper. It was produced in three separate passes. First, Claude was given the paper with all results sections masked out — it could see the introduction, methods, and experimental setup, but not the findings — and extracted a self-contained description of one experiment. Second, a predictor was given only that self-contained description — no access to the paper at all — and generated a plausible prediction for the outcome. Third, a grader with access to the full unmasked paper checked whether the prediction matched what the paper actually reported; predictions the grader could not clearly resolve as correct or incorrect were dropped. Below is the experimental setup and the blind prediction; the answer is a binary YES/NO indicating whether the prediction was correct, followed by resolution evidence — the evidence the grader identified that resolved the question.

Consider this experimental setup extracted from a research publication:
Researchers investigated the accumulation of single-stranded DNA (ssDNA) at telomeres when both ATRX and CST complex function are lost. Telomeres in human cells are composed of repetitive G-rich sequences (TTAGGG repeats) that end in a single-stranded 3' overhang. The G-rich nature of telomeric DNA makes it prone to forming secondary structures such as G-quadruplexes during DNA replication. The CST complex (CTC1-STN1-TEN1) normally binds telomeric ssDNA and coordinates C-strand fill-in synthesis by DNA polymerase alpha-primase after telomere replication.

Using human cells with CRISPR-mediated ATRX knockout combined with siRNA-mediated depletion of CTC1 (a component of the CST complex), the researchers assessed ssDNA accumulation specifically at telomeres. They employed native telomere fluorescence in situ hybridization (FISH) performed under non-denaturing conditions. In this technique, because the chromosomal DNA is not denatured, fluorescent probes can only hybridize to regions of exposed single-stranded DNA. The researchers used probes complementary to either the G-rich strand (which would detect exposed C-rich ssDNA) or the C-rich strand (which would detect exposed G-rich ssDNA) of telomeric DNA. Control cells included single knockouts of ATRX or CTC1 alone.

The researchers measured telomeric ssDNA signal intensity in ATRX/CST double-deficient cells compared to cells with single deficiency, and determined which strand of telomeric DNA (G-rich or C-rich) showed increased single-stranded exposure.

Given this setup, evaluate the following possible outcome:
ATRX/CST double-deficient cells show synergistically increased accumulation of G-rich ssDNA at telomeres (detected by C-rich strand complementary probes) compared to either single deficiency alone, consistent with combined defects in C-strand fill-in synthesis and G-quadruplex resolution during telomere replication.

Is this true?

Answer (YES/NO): YES